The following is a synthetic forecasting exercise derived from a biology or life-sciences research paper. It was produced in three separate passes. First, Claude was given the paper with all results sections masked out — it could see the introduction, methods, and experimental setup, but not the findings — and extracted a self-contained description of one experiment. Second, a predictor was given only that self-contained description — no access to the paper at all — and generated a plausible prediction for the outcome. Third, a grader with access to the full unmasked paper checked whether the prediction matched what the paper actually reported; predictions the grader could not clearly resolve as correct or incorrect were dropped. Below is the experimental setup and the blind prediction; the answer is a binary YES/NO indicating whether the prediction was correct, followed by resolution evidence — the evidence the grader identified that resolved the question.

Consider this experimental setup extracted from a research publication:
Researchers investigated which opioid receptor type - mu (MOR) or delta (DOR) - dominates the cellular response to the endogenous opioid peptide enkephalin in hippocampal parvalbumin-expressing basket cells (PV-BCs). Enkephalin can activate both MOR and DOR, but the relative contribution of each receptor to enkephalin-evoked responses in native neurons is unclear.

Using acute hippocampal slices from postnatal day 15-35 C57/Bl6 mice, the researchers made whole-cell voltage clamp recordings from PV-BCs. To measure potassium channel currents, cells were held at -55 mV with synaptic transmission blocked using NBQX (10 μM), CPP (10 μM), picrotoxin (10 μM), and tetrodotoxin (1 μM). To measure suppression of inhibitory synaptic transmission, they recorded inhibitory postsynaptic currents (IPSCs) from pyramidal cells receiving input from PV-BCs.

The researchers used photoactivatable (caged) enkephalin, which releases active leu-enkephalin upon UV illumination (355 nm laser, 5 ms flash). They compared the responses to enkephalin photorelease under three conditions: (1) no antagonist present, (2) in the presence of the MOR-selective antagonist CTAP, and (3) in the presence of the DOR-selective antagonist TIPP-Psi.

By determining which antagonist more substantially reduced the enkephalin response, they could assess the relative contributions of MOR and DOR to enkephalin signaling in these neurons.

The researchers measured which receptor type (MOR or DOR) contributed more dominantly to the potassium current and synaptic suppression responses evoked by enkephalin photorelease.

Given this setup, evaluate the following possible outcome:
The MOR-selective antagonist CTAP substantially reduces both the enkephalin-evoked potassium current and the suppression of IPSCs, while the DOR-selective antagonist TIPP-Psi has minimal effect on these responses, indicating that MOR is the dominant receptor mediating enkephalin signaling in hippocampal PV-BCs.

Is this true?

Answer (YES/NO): NO